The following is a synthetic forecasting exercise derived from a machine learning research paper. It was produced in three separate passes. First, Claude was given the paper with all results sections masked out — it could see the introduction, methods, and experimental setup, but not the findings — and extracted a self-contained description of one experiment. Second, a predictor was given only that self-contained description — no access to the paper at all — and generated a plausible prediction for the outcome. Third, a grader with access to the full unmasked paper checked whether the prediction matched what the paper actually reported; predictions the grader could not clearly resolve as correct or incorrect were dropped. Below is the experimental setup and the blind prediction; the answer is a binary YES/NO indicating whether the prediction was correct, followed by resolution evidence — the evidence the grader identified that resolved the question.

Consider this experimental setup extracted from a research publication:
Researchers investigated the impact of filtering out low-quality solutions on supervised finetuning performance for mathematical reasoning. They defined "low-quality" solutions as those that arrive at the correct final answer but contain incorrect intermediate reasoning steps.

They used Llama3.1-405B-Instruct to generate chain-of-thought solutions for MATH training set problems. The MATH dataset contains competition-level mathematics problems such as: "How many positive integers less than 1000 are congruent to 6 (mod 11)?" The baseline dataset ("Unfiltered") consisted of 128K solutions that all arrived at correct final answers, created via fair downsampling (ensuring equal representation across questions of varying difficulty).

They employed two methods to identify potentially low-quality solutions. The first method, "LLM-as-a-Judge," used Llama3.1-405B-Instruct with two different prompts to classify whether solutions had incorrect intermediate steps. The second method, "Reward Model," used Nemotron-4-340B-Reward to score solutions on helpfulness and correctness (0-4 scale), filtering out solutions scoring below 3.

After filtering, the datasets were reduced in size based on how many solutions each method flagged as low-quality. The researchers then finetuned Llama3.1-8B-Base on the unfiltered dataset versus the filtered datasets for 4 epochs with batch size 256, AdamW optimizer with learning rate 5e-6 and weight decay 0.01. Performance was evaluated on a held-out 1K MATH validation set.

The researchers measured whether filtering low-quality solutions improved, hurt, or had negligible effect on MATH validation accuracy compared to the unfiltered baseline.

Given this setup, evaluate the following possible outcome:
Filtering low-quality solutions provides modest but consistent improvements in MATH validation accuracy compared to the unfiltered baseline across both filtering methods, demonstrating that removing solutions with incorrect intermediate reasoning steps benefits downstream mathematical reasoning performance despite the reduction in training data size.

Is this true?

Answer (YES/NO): NO